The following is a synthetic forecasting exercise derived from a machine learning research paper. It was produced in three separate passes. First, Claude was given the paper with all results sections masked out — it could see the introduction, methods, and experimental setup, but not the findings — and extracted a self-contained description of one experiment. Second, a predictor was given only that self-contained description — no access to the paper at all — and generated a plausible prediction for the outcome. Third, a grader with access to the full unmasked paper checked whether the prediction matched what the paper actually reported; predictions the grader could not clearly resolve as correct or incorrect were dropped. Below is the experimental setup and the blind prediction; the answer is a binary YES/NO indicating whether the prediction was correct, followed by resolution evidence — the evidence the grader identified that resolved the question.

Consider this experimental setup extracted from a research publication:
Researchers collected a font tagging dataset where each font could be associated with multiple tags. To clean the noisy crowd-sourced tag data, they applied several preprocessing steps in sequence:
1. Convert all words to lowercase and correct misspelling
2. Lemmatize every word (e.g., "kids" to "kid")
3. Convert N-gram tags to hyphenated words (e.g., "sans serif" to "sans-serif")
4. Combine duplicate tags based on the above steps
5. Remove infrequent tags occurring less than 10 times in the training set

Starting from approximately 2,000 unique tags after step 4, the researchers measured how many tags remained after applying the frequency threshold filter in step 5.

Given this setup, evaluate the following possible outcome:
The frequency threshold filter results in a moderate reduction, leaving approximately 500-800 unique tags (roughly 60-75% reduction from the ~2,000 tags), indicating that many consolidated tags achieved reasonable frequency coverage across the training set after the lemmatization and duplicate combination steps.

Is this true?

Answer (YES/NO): NO